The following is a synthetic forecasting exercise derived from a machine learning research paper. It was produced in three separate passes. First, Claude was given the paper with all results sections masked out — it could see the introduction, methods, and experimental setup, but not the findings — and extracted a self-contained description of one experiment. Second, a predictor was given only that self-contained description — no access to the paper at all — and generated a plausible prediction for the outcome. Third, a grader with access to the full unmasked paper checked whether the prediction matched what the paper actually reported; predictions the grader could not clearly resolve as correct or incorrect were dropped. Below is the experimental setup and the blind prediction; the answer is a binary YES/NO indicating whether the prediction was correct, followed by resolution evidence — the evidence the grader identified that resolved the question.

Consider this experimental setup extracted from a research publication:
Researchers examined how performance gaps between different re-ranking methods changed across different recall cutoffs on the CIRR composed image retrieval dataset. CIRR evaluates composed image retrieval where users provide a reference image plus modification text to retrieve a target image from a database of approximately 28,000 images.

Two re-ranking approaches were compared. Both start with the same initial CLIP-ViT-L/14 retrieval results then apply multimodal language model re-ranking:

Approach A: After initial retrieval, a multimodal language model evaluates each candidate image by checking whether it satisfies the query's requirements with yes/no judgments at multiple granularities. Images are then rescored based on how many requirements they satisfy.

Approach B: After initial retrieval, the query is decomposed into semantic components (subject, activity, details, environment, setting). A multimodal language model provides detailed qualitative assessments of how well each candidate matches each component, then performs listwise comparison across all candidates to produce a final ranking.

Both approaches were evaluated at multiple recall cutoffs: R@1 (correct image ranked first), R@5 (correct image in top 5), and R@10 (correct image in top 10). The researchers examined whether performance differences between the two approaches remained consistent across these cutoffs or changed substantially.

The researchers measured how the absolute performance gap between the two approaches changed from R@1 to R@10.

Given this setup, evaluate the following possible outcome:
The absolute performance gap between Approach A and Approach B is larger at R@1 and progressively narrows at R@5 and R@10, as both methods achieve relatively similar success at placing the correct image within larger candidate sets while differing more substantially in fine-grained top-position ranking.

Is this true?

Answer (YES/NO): YES